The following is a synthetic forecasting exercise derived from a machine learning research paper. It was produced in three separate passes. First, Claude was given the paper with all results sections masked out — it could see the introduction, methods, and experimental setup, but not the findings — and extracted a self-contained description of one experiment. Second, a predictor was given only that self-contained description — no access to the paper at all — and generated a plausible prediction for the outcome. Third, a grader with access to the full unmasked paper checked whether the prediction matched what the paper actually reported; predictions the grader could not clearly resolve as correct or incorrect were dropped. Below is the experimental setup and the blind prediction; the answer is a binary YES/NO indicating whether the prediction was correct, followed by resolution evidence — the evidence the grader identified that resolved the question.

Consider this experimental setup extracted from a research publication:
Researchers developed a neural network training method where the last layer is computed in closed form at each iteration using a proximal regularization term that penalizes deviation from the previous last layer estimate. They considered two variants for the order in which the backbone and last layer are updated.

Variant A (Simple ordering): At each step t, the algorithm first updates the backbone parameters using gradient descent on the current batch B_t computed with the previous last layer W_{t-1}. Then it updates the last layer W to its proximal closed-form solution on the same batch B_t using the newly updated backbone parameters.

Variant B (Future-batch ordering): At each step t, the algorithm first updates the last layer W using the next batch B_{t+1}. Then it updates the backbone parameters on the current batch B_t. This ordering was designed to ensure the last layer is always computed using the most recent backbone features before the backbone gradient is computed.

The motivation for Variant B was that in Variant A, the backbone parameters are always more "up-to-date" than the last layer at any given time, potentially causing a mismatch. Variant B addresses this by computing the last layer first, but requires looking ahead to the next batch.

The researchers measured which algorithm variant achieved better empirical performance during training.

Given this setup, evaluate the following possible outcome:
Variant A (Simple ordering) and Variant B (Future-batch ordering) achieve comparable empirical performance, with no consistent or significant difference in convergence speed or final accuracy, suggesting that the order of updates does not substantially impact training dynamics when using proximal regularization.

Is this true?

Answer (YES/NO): NO